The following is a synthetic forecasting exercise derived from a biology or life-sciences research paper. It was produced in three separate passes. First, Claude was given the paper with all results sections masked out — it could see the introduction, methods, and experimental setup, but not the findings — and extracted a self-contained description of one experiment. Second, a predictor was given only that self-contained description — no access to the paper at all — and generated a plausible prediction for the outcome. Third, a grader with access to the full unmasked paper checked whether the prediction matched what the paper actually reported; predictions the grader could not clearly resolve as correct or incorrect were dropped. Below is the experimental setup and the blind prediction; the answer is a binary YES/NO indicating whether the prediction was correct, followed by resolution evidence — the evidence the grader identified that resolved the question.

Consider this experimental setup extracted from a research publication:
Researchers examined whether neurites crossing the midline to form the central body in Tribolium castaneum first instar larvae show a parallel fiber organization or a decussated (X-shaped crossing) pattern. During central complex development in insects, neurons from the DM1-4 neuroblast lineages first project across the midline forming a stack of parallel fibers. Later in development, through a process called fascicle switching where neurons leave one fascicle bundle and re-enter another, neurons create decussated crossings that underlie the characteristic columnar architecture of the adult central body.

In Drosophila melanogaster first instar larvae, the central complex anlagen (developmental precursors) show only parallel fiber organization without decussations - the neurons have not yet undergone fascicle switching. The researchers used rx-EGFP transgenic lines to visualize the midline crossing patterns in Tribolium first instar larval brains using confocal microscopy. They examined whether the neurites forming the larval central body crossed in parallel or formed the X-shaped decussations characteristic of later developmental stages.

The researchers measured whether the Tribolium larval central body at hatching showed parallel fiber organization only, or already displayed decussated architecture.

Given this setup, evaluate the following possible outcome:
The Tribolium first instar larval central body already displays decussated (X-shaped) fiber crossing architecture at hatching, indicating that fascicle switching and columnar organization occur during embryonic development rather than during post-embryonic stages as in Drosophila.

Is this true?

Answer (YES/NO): NO